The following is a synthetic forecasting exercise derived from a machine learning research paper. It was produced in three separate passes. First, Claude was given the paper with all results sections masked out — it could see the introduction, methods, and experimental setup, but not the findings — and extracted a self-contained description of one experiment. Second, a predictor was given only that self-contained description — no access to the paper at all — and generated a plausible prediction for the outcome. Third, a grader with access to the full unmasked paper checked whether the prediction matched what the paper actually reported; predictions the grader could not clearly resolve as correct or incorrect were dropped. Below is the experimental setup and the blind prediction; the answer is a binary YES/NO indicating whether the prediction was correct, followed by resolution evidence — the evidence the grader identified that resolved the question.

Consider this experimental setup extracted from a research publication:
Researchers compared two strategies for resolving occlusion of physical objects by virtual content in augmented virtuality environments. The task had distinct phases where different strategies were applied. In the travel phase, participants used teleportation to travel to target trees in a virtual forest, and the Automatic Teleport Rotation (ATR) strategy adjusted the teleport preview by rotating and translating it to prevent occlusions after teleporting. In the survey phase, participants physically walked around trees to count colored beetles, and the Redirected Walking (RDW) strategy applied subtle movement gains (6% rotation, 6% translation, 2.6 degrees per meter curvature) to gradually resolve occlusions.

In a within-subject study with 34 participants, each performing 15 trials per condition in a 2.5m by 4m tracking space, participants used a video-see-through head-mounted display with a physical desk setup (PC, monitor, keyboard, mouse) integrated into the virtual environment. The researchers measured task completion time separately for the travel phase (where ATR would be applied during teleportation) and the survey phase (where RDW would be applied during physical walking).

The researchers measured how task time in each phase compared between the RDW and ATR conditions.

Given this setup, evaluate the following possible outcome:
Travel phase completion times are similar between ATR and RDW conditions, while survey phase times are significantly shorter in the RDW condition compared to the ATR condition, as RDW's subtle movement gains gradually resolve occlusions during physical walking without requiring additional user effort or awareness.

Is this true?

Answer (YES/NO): NO